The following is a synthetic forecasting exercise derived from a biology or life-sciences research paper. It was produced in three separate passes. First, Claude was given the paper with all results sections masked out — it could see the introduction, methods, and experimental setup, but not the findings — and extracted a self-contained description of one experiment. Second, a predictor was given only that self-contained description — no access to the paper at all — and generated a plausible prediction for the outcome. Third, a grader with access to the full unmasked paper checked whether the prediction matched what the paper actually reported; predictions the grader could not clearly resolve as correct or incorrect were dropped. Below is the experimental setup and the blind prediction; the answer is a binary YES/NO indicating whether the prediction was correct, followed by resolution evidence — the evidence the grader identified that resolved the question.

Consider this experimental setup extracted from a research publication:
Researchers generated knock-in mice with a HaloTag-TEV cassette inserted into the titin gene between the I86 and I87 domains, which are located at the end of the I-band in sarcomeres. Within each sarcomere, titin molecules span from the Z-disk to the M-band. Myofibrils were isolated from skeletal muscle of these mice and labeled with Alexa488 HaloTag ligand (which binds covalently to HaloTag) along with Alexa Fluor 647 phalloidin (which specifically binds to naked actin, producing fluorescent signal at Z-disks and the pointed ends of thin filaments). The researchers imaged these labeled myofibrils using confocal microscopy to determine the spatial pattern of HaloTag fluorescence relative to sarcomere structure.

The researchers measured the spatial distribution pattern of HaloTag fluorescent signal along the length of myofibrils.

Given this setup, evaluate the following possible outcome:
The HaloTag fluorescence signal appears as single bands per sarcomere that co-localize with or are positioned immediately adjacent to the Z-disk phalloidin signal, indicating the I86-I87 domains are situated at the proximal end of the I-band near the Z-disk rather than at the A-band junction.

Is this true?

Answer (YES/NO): NO